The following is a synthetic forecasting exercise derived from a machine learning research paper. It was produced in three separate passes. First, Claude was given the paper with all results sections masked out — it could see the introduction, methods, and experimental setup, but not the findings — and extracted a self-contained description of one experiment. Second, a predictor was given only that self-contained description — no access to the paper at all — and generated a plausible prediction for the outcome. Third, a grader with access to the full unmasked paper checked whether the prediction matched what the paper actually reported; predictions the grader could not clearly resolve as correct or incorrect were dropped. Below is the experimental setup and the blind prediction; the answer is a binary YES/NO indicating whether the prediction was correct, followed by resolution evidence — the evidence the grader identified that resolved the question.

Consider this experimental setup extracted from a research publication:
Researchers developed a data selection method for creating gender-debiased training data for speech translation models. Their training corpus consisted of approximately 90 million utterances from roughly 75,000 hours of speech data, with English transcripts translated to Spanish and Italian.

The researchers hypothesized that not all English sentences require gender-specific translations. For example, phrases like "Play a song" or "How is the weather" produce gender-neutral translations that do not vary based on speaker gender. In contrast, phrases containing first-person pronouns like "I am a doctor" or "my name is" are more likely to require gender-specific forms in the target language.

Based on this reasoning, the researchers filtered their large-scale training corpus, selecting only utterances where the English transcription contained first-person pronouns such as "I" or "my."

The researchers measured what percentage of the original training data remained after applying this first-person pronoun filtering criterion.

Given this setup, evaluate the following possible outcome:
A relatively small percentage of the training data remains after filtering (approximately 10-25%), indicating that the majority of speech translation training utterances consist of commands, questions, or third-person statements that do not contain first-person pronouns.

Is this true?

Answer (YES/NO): YES